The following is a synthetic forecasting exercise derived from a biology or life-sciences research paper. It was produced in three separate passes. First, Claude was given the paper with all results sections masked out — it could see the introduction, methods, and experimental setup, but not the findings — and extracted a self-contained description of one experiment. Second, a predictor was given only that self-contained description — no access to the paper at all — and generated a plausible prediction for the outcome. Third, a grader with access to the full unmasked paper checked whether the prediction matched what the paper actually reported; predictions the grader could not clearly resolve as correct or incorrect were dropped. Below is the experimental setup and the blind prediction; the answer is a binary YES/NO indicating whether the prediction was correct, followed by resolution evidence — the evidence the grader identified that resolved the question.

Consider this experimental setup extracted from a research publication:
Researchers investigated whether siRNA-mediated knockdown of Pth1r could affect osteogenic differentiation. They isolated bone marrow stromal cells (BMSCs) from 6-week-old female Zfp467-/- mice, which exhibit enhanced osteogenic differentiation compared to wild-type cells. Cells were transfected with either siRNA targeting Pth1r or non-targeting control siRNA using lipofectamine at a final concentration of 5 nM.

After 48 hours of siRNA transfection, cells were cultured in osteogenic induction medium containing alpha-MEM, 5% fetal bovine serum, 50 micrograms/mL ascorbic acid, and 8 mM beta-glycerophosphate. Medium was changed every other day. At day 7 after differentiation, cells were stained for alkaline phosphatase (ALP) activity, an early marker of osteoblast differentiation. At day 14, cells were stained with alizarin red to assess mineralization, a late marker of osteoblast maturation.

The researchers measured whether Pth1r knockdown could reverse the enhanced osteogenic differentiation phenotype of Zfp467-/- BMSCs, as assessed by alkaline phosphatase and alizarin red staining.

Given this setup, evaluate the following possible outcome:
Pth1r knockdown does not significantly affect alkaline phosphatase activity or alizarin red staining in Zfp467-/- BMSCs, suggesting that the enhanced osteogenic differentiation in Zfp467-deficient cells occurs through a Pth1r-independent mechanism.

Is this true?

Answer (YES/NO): NO